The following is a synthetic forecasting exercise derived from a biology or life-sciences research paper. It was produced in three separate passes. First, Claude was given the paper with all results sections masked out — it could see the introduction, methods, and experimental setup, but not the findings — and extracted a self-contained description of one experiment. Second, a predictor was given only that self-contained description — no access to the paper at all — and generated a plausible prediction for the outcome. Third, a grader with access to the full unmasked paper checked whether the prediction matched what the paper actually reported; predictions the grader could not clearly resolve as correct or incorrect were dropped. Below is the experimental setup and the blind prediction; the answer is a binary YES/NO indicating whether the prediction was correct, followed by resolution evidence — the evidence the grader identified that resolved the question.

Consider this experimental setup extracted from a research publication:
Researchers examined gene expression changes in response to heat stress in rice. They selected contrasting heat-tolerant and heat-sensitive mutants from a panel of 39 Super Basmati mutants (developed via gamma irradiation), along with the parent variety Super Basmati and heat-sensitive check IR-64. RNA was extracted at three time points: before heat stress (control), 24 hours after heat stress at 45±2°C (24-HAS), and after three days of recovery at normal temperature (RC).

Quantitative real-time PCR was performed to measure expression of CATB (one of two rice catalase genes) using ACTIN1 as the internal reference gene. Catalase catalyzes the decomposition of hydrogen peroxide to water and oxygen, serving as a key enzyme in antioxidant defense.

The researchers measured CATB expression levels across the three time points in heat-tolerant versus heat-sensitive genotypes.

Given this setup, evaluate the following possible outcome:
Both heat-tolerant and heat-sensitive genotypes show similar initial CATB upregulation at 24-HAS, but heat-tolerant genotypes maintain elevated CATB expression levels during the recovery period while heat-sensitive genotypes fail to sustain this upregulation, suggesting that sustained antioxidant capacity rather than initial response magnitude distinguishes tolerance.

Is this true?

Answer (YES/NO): NO